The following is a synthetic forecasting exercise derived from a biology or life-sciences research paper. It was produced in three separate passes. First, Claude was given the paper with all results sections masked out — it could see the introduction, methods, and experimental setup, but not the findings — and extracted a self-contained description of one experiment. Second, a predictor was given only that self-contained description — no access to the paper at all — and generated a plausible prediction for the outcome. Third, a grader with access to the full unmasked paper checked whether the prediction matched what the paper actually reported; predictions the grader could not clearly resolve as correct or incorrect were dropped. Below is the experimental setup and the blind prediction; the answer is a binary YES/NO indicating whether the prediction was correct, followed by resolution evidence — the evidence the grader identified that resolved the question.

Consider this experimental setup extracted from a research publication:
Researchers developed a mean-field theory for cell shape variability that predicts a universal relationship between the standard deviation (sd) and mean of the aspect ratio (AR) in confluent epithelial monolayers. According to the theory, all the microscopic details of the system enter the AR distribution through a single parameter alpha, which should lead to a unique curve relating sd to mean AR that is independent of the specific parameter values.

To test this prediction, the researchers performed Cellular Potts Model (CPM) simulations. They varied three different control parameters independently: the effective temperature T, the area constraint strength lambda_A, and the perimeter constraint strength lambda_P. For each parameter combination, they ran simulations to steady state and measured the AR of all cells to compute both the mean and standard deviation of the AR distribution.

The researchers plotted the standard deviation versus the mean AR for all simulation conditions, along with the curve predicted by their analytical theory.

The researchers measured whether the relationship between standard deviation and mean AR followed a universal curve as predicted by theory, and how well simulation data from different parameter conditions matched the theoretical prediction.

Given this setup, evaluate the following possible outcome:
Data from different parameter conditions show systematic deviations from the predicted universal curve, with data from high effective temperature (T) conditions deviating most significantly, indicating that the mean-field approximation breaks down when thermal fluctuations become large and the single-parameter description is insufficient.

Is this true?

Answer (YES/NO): NO